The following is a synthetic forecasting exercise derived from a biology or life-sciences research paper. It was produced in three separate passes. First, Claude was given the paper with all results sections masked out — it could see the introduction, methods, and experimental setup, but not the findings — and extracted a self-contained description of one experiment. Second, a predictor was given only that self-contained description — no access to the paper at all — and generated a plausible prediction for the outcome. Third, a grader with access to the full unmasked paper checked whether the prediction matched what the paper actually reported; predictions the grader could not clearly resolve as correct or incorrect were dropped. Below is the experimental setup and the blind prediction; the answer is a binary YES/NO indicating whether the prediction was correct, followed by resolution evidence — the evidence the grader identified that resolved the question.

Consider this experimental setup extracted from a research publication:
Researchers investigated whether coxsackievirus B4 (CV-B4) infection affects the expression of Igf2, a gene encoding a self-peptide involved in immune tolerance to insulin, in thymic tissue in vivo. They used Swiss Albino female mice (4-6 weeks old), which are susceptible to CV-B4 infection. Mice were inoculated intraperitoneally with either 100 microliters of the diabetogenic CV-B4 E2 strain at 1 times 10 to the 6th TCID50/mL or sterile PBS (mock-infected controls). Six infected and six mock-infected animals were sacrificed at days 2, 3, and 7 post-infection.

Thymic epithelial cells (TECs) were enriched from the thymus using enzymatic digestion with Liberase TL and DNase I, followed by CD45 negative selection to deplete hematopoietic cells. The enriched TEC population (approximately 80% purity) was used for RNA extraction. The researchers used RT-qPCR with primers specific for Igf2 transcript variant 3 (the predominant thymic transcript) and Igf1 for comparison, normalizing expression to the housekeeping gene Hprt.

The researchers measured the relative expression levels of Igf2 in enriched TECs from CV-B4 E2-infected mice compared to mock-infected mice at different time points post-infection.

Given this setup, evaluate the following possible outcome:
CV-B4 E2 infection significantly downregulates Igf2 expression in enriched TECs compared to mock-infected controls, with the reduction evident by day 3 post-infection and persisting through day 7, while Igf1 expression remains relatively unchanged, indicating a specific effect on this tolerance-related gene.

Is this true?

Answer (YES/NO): NO